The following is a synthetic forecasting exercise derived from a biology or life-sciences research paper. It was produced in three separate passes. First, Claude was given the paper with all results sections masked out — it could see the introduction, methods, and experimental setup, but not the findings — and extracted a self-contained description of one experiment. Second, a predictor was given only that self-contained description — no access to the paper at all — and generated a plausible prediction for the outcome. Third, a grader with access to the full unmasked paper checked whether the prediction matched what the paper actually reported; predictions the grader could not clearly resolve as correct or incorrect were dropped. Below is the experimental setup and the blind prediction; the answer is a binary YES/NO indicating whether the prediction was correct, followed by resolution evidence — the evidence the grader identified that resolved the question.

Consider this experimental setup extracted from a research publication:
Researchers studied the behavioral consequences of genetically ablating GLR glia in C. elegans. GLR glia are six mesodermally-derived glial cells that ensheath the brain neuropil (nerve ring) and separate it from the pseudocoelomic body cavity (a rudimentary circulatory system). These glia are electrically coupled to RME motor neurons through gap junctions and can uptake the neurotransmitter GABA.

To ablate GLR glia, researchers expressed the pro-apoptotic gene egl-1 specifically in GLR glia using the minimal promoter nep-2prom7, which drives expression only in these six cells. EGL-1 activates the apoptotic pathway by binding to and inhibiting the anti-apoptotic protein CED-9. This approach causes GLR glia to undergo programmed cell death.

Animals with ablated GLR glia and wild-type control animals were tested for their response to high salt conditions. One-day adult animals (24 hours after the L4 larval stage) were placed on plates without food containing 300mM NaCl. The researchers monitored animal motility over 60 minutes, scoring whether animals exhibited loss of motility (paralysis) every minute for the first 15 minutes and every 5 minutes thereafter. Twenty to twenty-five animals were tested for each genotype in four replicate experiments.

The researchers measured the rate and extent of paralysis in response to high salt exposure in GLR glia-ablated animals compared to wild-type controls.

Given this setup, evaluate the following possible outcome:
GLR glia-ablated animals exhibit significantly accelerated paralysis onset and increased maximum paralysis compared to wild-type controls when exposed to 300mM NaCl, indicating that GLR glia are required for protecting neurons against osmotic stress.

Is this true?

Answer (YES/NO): NO